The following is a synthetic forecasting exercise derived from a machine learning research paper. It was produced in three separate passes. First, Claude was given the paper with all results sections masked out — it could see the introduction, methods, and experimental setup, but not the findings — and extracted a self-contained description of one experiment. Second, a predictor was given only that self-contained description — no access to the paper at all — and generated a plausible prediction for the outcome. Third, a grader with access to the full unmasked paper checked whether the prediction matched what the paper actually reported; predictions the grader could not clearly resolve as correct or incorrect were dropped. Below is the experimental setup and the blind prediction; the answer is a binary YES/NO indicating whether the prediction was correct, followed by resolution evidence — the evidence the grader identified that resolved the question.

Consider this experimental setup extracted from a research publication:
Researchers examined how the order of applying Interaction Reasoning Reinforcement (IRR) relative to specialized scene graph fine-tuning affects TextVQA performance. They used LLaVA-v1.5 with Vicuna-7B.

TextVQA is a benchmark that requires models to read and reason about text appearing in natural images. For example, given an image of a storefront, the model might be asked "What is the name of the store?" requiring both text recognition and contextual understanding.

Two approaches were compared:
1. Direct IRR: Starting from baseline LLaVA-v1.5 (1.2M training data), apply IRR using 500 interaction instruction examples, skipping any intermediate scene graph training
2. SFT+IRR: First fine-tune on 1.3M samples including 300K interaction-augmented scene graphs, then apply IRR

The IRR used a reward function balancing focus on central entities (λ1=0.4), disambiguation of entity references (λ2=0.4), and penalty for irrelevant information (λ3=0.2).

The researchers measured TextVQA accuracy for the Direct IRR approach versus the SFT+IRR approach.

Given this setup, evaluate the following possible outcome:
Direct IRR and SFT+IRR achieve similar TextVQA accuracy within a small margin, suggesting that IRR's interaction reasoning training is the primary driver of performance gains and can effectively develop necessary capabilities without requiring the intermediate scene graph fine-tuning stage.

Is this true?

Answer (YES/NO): YES